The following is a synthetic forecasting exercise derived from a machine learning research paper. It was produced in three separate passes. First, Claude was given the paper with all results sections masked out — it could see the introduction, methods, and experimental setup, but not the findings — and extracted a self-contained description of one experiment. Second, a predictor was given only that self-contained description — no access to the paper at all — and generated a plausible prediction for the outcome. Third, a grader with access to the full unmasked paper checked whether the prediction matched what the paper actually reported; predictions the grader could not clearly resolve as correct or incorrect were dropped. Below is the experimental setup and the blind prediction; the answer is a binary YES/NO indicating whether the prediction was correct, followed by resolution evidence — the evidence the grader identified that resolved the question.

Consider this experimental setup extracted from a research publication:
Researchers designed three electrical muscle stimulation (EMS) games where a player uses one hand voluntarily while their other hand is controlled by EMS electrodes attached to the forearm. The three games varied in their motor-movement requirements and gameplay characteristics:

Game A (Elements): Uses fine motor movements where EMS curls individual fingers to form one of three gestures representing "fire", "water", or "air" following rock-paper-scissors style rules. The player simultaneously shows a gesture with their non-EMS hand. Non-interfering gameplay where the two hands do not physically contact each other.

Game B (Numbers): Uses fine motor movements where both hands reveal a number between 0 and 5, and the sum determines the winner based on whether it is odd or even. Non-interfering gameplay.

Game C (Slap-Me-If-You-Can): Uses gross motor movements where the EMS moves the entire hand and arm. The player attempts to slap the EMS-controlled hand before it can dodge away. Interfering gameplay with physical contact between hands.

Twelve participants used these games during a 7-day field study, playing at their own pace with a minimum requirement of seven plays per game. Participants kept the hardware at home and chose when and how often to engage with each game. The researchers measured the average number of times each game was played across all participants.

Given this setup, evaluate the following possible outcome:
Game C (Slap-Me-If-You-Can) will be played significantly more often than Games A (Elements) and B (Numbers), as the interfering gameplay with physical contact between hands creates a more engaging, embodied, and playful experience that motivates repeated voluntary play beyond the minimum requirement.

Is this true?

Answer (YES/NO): NO